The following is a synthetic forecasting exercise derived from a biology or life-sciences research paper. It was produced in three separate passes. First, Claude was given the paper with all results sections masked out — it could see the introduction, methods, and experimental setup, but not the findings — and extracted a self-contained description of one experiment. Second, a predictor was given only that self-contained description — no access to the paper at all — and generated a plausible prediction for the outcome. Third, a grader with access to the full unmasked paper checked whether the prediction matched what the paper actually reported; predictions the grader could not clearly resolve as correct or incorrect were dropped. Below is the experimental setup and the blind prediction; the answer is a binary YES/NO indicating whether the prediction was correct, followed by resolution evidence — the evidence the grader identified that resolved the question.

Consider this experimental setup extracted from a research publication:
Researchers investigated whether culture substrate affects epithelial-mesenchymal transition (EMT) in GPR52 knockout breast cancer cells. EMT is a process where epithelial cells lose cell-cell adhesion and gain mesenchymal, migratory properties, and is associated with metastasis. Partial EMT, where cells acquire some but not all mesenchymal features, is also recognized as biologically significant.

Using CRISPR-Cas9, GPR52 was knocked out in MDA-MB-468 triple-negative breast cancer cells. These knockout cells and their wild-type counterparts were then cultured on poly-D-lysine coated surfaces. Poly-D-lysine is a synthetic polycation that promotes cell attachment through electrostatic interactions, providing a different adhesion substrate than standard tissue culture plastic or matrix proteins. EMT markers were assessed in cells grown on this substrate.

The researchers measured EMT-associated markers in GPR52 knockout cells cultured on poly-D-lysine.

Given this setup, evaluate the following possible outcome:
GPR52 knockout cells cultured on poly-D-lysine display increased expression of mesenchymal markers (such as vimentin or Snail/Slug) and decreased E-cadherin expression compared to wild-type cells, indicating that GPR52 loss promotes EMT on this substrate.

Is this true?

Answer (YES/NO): NO